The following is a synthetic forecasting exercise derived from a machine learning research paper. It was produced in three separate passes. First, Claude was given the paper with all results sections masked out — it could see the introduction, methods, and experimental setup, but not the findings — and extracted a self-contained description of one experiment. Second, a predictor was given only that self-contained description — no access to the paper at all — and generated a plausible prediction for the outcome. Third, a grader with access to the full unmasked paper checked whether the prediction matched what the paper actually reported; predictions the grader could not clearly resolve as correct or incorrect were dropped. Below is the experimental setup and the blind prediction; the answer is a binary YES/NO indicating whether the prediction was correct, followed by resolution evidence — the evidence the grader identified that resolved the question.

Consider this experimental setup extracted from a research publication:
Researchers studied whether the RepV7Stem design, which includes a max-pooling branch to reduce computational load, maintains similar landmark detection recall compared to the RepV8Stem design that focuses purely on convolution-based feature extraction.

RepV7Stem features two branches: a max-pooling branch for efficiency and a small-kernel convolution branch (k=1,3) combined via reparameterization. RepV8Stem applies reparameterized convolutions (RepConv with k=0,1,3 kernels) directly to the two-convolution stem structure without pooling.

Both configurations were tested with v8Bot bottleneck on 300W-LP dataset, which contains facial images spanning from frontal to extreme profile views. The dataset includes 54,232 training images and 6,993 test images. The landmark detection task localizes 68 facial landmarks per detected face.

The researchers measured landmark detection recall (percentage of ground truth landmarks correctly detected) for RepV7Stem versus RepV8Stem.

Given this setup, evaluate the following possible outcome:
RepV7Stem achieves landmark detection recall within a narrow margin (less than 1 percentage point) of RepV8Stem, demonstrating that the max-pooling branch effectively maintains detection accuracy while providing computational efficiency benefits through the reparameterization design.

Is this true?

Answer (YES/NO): NO